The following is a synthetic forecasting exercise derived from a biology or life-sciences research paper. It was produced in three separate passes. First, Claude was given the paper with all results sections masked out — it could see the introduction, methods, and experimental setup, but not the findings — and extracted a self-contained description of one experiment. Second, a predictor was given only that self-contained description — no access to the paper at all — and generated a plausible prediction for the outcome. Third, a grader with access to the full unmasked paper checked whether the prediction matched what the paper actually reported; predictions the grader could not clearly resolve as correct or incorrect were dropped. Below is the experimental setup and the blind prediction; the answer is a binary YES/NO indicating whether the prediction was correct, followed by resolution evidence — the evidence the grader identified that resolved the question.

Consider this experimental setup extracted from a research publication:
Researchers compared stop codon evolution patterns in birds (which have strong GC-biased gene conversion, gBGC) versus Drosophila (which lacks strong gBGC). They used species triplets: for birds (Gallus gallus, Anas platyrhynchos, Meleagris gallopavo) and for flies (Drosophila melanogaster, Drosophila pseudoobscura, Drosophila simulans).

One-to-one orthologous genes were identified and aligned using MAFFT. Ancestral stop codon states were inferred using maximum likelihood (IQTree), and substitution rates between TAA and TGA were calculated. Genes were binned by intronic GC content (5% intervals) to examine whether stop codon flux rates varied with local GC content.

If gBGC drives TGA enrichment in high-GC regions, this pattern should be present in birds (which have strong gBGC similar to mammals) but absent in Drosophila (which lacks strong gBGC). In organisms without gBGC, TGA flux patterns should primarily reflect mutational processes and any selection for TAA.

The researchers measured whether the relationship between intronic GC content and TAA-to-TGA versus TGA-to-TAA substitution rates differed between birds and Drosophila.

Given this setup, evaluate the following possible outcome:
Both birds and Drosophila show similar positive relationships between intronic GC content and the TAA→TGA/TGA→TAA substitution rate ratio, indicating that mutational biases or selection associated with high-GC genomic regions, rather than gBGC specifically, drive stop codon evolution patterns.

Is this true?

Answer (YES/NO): NO